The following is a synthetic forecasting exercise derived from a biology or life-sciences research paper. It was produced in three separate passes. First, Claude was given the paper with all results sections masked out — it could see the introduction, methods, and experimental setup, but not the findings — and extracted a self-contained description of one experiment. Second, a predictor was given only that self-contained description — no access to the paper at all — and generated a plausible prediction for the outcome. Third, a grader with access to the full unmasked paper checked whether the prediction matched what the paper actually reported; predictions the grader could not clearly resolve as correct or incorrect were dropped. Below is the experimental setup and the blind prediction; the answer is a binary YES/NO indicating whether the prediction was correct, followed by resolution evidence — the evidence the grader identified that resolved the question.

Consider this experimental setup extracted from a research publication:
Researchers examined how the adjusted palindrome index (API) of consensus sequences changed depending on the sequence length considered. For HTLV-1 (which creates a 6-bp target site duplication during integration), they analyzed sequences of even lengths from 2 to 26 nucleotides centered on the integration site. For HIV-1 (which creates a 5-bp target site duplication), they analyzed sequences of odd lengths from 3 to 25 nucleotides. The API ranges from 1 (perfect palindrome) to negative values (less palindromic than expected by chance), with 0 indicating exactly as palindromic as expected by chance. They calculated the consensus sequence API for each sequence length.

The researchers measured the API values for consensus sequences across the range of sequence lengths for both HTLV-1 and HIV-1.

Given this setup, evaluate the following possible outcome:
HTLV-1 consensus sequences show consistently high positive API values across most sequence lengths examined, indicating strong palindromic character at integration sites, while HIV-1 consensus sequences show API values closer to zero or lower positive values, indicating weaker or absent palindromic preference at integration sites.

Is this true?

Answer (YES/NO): NO